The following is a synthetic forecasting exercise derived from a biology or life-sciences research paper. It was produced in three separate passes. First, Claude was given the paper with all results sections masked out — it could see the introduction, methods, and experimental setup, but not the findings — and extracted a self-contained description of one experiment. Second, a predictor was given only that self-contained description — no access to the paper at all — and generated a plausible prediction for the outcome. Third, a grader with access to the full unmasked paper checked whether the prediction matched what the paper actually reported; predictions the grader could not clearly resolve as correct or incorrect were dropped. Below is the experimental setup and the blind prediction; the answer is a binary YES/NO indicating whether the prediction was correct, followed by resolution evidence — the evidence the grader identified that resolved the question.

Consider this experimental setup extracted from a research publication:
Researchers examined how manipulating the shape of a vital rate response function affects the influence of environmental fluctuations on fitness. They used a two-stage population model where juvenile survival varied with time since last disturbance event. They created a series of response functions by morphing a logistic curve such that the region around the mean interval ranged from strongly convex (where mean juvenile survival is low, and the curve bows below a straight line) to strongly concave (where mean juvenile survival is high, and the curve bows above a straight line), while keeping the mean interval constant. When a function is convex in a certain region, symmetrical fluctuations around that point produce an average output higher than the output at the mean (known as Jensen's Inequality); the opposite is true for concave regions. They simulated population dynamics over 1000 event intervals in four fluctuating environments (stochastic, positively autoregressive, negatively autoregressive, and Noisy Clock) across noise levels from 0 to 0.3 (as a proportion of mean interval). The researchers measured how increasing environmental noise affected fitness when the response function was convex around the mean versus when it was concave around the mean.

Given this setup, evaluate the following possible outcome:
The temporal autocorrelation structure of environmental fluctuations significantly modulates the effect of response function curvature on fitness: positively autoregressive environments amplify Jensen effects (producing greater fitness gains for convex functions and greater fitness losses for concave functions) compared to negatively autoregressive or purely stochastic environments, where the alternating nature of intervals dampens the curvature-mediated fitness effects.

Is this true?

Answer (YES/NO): NO